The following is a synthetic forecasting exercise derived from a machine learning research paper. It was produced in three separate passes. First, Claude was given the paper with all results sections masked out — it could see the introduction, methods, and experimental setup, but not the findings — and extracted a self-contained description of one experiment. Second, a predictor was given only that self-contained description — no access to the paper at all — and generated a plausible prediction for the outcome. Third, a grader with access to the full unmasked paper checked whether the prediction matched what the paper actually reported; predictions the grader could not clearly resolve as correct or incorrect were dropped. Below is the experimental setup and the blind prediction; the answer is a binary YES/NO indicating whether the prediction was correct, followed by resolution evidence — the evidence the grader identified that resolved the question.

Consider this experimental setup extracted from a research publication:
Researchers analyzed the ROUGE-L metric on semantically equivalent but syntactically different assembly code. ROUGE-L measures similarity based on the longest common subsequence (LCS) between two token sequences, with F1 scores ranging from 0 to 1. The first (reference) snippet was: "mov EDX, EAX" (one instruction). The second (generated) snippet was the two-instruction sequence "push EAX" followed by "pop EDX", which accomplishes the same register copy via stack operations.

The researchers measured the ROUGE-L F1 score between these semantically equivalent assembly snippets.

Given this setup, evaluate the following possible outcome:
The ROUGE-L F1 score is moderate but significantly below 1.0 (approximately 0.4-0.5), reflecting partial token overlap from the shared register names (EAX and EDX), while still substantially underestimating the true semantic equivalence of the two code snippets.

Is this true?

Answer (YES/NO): NO